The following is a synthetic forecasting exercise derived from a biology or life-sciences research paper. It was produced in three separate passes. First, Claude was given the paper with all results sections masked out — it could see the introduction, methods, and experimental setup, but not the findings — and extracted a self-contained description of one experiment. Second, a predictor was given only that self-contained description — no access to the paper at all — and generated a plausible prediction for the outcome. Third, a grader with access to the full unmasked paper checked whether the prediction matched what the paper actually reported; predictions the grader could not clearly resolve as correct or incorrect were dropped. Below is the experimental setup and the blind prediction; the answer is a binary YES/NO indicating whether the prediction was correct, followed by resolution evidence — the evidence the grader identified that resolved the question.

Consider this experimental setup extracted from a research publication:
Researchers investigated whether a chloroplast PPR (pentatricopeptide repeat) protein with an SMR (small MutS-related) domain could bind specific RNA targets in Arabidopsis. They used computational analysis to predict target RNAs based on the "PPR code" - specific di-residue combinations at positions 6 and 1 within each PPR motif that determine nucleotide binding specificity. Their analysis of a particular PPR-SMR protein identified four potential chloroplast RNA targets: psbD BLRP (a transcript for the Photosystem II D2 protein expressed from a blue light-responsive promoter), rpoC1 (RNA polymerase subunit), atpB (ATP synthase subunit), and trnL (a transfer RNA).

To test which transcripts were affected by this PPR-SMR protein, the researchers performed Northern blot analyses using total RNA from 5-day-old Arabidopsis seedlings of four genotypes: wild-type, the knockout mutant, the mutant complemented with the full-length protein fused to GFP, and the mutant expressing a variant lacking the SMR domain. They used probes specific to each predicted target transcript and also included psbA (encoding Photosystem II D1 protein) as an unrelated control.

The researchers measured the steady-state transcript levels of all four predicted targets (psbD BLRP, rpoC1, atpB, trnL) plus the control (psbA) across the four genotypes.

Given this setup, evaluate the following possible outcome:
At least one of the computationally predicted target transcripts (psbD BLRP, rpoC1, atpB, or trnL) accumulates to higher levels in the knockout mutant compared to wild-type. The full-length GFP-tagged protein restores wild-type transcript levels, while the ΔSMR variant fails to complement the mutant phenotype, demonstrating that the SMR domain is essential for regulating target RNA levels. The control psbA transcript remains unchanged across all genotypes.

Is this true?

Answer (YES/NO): NO